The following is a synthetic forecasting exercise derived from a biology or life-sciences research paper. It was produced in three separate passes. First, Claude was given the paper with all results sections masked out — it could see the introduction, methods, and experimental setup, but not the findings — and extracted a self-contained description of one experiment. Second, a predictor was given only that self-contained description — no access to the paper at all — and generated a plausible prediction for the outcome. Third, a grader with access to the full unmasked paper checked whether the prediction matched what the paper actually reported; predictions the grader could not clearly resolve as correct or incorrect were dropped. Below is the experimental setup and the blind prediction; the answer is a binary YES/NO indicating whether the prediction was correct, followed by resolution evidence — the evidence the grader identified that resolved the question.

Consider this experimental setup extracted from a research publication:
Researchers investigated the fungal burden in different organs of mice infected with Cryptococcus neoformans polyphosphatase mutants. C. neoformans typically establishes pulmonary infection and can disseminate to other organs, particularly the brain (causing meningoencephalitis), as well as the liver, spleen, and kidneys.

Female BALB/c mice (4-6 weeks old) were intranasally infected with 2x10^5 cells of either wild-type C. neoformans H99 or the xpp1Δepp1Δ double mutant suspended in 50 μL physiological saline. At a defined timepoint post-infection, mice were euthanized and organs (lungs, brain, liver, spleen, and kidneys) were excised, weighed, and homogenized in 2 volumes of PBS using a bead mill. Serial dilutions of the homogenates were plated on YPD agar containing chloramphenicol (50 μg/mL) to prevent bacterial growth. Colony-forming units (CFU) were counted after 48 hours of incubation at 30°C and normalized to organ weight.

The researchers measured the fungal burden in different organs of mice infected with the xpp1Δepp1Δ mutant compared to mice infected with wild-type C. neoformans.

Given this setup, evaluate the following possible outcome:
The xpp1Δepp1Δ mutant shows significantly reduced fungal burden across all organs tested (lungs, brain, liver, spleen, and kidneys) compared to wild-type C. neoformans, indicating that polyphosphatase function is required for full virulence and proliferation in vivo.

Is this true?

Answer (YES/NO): NO